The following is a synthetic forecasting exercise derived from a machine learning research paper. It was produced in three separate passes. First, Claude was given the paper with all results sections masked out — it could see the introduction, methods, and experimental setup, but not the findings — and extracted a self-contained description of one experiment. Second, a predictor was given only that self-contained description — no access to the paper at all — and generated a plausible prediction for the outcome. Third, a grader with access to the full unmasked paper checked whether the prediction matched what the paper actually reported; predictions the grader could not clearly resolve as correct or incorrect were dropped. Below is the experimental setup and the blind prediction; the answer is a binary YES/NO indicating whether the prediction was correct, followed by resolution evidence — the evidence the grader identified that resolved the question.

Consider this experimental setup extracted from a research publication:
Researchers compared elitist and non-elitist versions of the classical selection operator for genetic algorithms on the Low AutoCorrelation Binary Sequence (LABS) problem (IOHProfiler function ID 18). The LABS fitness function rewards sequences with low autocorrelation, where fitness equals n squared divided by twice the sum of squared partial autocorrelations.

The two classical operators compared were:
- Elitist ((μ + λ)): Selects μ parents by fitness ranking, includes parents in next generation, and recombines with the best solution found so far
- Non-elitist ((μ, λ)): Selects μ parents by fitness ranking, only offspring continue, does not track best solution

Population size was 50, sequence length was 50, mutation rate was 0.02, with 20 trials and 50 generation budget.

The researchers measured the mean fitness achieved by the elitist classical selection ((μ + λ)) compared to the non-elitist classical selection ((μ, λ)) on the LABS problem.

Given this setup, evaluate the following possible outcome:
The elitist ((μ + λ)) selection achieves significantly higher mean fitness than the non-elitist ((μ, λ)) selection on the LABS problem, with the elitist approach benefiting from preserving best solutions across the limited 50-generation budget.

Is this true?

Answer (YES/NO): YES